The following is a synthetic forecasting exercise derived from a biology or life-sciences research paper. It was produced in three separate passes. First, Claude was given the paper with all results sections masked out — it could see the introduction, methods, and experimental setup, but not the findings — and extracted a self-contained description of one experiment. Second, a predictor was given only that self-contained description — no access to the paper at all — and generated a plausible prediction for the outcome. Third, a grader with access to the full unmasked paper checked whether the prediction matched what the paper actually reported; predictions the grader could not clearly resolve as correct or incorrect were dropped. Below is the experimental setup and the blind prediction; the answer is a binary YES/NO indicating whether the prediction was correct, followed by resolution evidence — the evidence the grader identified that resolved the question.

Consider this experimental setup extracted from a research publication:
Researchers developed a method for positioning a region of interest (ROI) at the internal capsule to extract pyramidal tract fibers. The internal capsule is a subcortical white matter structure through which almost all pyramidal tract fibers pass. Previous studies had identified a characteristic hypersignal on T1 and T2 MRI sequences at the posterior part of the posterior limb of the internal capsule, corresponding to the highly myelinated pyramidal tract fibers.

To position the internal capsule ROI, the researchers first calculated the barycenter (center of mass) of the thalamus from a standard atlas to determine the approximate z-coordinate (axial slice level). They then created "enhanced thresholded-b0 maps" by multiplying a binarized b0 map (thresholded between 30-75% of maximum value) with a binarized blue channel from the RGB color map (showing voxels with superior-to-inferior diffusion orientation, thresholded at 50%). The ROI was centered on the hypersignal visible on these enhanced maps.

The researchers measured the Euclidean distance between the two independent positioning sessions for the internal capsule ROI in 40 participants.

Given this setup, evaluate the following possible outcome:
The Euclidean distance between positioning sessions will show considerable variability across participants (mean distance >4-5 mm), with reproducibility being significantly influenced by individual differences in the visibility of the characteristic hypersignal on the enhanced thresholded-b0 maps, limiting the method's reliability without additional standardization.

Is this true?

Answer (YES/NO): NO